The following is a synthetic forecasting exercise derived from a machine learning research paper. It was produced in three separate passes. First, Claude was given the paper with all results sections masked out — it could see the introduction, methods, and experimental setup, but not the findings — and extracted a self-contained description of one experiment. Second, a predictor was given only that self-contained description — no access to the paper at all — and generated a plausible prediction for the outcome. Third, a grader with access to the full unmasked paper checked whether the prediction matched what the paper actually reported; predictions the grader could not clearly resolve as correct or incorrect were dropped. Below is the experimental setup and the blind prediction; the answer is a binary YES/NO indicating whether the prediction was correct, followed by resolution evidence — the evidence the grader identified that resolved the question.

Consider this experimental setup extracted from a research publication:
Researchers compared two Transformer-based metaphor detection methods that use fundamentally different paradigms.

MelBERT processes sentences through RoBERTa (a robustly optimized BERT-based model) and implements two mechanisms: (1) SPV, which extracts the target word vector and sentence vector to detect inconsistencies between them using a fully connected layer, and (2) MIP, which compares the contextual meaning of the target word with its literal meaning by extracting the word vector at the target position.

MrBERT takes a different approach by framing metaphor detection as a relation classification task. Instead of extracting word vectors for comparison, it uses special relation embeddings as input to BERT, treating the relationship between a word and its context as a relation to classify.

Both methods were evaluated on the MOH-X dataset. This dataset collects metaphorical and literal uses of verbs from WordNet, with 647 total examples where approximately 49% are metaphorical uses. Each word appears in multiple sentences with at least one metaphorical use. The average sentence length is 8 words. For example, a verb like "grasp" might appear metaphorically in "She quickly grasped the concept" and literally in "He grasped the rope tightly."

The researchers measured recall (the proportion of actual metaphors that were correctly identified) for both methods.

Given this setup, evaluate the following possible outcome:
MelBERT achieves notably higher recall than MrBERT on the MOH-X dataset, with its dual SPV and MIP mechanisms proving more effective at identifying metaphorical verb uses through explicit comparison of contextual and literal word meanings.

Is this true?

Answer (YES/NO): NO